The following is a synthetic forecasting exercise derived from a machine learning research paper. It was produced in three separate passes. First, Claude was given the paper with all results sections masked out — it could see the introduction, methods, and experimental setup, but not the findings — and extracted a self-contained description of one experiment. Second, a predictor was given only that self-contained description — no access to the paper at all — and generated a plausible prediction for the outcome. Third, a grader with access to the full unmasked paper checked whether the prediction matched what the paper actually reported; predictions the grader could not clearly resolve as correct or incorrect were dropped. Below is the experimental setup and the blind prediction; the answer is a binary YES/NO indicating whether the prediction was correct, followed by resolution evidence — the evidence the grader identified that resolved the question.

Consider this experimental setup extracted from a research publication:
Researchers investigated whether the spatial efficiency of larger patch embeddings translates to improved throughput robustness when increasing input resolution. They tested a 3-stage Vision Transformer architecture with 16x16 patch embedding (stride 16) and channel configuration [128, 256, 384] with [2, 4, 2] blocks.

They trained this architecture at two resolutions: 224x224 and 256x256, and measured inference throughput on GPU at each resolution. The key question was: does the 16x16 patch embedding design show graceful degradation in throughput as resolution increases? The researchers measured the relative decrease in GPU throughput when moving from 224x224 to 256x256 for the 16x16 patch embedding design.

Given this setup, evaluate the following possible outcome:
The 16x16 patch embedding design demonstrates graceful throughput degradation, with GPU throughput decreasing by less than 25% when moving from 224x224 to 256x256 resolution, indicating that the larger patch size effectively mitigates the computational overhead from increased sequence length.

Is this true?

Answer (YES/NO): YES